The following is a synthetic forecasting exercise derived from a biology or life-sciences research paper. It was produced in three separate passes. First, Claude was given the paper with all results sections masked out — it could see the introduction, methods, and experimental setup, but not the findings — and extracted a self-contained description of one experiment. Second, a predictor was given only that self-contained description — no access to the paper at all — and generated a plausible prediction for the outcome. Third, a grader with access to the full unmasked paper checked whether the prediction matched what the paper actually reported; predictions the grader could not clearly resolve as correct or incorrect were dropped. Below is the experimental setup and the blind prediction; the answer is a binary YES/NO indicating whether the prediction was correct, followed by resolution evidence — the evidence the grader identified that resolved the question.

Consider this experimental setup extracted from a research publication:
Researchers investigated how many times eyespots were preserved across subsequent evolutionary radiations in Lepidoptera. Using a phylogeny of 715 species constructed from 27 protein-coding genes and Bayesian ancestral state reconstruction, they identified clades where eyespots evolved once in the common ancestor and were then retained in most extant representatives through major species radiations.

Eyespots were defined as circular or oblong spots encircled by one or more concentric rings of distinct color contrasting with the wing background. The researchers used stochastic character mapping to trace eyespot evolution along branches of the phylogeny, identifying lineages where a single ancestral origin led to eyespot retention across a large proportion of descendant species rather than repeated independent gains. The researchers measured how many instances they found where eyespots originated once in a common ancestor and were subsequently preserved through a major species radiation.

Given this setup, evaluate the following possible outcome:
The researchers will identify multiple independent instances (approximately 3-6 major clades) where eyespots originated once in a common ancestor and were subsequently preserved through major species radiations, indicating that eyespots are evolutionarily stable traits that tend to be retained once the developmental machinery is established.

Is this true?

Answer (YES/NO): NO